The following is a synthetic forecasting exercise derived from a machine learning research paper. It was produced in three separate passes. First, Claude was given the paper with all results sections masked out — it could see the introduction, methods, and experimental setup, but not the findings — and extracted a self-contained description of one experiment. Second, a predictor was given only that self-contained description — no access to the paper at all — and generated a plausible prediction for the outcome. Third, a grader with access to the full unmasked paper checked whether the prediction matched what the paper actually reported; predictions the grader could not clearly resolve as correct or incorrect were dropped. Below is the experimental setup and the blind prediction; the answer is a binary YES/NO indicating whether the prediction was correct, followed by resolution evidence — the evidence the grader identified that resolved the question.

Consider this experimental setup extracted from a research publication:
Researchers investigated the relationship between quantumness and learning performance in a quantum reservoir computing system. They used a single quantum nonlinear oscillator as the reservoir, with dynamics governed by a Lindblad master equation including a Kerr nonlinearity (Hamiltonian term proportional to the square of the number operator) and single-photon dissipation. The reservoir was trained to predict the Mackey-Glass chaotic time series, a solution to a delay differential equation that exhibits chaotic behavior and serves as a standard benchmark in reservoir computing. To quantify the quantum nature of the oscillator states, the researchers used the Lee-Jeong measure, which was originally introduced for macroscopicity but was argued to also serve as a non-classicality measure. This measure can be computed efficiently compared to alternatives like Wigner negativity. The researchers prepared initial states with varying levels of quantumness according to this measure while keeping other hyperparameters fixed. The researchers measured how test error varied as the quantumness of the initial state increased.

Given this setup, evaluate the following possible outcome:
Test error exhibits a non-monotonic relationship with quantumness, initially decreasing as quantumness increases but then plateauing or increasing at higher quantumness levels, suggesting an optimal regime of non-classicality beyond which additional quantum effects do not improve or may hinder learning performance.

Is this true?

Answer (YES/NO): NO